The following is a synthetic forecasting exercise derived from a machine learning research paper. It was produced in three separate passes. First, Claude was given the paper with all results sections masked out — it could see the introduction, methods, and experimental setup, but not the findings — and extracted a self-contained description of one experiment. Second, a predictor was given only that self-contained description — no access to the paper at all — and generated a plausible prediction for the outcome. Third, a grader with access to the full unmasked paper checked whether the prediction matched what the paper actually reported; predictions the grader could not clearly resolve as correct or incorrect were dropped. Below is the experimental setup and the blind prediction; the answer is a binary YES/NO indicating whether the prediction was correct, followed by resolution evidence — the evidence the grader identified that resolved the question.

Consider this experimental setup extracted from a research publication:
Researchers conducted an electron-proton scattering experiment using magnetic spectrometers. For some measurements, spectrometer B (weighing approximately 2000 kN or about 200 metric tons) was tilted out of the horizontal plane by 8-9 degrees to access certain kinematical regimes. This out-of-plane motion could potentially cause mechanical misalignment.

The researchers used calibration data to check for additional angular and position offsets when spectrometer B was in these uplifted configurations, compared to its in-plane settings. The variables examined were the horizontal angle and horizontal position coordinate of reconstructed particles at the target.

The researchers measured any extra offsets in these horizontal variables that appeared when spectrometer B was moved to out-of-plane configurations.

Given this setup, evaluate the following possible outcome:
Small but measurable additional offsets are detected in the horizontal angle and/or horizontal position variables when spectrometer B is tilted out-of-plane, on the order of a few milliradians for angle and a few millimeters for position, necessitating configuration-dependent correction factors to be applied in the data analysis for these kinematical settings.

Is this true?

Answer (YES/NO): NO